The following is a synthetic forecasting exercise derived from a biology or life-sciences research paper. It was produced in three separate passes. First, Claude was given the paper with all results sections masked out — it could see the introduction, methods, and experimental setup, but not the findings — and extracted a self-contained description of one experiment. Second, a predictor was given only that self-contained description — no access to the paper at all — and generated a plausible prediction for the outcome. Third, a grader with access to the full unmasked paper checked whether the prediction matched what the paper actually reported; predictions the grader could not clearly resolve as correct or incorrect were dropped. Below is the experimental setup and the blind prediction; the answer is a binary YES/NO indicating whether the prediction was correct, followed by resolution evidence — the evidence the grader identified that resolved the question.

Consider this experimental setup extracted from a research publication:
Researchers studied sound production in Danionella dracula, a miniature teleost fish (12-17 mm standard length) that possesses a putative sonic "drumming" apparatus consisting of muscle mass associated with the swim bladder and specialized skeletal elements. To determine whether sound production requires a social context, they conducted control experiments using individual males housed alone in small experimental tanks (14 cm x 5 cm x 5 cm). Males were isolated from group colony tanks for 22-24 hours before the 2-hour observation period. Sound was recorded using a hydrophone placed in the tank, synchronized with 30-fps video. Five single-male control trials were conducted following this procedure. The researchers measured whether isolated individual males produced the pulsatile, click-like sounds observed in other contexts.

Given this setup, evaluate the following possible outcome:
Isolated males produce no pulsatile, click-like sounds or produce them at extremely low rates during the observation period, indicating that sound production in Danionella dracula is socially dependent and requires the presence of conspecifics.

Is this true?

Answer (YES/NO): YES